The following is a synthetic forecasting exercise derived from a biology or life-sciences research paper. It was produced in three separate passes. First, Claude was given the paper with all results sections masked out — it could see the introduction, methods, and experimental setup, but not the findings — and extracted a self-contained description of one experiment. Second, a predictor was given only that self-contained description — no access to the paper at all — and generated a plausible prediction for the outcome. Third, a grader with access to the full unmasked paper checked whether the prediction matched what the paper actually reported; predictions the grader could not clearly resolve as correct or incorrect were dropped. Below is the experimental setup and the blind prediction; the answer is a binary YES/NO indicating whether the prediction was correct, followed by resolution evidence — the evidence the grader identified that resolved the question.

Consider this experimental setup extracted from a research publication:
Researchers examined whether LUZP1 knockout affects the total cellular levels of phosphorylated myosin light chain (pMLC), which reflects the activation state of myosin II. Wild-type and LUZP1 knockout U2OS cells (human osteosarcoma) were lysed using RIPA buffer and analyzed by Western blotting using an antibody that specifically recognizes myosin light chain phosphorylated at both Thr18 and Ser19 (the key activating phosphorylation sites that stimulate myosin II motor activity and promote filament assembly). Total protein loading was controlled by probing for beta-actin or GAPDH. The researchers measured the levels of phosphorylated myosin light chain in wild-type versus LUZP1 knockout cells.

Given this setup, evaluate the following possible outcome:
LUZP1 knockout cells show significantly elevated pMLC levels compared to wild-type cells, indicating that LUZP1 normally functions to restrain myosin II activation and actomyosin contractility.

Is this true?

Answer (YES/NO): NO